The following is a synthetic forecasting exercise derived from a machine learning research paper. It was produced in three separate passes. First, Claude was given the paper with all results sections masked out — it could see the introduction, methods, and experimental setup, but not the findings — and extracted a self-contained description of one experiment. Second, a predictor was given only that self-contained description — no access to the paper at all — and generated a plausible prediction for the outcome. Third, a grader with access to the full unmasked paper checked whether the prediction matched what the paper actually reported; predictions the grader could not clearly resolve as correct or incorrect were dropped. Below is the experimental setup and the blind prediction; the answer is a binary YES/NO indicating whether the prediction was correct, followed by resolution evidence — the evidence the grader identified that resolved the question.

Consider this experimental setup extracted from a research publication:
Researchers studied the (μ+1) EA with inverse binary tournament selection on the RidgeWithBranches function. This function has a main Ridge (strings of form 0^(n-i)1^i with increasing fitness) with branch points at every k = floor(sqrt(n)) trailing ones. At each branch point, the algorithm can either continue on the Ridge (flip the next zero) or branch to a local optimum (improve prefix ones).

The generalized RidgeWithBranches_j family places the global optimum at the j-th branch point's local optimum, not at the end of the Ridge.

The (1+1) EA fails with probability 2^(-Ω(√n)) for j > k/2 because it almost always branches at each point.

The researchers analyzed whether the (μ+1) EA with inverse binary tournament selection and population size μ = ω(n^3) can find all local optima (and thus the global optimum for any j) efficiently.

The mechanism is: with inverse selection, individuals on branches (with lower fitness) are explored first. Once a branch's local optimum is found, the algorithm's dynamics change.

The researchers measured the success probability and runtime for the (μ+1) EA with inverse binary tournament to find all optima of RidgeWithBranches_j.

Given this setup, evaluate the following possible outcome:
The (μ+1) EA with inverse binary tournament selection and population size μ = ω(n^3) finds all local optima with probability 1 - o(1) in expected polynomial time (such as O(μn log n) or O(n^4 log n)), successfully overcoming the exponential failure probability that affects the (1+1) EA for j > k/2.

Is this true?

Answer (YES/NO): YES